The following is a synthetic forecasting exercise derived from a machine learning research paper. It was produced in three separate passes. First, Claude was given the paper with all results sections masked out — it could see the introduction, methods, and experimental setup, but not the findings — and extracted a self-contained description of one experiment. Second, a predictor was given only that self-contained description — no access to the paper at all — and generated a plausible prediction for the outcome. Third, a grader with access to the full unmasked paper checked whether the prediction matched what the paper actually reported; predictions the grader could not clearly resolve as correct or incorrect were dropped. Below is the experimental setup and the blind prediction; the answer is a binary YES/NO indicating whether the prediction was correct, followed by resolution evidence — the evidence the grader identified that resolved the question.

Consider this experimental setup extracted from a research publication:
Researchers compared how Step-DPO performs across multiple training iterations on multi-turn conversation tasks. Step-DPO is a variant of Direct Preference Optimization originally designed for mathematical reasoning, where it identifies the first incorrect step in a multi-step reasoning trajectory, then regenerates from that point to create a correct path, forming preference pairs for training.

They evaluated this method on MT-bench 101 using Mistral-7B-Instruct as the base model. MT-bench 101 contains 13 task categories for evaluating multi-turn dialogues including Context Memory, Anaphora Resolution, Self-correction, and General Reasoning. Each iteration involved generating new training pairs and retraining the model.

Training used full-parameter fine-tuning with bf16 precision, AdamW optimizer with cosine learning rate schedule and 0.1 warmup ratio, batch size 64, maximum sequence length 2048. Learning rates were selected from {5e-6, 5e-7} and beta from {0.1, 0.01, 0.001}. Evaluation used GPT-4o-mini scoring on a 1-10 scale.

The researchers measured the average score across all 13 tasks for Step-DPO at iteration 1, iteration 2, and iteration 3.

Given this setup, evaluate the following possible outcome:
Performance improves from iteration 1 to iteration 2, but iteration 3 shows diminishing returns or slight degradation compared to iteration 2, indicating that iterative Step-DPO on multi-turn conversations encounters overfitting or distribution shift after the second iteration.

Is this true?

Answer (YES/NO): YES